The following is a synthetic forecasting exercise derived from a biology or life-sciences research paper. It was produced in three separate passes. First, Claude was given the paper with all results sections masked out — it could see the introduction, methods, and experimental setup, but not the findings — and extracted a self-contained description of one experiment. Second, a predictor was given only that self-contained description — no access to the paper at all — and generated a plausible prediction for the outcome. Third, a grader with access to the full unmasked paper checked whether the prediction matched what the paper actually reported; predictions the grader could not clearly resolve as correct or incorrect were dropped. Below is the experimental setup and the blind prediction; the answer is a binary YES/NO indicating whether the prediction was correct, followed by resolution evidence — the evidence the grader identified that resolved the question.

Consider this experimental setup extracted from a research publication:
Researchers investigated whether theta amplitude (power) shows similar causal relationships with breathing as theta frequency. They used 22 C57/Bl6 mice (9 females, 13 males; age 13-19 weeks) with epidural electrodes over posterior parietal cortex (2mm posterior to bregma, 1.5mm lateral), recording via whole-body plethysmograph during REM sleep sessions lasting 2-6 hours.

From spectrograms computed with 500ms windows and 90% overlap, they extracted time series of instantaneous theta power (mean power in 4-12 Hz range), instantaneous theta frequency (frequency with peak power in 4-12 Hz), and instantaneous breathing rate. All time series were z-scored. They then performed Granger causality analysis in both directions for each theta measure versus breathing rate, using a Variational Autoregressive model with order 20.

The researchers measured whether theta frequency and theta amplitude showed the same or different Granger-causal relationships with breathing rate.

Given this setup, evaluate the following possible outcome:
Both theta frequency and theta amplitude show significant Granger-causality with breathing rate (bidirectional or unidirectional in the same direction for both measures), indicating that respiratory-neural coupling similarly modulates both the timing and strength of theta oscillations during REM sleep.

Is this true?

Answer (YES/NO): NO